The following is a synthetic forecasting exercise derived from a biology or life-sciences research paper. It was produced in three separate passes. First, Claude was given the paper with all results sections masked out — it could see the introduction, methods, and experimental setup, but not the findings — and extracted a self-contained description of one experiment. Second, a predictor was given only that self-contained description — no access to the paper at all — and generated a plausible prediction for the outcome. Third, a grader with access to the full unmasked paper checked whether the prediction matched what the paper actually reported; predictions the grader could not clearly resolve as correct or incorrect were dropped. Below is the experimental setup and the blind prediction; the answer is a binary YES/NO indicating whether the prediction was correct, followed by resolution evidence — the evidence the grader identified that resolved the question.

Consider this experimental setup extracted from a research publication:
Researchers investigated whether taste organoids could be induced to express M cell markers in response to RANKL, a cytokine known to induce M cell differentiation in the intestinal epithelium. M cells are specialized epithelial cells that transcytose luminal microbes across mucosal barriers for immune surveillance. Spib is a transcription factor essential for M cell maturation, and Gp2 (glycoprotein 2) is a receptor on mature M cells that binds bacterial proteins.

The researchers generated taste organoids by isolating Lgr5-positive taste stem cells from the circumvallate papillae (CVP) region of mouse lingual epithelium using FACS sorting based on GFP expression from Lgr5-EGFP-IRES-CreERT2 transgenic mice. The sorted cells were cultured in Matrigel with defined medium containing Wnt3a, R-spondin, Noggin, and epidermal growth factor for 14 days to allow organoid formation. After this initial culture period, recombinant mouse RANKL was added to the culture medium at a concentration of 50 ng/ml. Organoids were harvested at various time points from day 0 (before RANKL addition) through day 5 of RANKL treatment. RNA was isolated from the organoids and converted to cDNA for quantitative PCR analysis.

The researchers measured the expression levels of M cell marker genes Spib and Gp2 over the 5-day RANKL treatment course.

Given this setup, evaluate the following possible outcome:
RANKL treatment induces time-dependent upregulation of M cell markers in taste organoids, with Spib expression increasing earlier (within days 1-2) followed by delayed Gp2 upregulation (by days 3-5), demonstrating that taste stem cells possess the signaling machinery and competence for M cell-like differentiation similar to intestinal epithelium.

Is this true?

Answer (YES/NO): YES